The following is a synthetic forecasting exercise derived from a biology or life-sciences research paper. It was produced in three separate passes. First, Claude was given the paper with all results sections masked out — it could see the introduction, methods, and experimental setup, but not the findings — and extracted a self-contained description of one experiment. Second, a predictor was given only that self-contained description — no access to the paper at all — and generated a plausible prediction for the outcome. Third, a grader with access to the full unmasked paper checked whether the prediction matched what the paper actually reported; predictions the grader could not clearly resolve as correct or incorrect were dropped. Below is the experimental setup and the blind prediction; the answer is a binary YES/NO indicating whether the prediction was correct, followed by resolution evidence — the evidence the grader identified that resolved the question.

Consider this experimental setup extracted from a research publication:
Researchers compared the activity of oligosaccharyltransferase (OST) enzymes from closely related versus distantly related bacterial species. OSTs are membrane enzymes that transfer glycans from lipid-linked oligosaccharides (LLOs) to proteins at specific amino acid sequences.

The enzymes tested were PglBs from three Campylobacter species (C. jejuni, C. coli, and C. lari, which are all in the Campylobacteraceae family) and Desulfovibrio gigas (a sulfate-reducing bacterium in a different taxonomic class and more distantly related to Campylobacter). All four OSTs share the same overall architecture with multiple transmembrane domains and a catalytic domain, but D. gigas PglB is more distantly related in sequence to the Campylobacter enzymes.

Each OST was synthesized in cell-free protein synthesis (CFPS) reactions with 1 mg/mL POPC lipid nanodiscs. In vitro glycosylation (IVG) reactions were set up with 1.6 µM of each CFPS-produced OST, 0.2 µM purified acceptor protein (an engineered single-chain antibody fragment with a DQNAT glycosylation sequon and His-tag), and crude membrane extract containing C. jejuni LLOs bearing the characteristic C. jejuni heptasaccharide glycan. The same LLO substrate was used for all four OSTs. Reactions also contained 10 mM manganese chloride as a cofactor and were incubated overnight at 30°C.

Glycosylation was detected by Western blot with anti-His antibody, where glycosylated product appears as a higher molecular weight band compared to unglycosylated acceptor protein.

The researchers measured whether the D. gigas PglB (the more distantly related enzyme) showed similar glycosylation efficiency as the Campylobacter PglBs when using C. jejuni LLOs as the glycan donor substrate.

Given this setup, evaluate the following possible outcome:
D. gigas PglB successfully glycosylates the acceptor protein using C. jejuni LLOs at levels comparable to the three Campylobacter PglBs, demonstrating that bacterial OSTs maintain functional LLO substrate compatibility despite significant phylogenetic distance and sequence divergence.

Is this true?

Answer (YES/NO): NO